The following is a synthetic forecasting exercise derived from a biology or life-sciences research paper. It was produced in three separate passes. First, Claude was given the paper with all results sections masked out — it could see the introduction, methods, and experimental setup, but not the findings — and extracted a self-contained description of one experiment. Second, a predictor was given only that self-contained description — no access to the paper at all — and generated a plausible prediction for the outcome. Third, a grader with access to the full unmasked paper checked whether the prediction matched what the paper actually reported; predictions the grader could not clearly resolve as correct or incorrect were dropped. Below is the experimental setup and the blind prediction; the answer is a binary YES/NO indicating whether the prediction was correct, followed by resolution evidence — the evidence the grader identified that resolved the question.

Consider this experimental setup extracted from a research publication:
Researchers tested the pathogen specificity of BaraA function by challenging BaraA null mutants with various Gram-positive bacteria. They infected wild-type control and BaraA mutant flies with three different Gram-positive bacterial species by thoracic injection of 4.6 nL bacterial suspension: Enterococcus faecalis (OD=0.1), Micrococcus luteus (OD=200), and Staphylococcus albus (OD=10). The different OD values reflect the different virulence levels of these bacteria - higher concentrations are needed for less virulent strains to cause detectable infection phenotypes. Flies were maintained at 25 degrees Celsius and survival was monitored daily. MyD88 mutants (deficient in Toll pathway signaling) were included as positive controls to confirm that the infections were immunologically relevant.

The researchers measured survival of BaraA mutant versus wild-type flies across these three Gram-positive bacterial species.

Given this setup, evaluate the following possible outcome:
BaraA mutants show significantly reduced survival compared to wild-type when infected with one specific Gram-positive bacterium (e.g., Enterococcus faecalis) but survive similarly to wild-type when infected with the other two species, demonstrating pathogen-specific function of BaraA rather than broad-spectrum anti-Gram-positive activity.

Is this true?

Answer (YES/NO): YES